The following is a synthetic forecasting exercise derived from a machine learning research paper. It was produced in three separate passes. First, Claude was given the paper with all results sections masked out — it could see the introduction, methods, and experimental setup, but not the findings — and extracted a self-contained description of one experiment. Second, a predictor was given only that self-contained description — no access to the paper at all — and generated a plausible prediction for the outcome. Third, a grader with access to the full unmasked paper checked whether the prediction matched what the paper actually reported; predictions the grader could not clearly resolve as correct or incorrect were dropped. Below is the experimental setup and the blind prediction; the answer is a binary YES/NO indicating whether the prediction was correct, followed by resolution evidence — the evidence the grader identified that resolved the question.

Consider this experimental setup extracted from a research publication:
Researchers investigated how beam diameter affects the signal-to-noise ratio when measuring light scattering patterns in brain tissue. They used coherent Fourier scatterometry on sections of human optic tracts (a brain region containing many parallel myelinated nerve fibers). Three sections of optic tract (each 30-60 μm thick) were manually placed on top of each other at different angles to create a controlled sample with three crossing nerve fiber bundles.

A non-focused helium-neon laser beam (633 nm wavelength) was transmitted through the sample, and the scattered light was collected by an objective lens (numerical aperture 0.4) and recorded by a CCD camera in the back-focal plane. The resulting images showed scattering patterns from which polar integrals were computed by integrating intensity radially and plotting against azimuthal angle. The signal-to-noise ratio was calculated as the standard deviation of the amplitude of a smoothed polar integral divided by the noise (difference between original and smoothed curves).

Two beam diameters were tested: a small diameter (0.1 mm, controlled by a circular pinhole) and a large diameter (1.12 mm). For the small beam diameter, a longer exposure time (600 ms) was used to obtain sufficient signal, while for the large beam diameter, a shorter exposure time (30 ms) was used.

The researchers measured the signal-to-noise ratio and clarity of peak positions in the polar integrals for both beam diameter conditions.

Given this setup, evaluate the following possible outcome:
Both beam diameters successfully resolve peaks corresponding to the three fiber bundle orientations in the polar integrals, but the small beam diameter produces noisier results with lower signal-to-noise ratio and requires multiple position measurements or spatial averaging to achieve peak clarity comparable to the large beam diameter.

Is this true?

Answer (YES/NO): NO